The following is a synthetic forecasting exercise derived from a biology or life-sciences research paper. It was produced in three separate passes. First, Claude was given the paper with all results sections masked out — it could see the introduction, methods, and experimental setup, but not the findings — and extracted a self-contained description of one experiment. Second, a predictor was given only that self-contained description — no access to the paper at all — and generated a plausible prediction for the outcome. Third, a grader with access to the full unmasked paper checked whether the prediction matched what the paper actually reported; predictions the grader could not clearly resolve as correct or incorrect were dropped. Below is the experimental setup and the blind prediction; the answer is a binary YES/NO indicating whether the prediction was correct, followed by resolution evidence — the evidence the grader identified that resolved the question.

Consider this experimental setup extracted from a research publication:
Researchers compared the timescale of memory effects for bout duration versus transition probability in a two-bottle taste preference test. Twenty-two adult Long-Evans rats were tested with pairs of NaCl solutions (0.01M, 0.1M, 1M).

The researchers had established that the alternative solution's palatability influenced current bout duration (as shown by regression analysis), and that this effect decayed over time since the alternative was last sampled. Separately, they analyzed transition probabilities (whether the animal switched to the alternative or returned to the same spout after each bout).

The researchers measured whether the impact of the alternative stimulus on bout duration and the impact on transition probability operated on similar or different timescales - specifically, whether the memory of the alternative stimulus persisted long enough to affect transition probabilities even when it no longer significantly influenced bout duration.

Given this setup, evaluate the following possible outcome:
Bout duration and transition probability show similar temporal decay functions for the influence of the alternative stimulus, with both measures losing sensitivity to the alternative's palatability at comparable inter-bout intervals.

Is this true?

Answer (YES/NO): NO